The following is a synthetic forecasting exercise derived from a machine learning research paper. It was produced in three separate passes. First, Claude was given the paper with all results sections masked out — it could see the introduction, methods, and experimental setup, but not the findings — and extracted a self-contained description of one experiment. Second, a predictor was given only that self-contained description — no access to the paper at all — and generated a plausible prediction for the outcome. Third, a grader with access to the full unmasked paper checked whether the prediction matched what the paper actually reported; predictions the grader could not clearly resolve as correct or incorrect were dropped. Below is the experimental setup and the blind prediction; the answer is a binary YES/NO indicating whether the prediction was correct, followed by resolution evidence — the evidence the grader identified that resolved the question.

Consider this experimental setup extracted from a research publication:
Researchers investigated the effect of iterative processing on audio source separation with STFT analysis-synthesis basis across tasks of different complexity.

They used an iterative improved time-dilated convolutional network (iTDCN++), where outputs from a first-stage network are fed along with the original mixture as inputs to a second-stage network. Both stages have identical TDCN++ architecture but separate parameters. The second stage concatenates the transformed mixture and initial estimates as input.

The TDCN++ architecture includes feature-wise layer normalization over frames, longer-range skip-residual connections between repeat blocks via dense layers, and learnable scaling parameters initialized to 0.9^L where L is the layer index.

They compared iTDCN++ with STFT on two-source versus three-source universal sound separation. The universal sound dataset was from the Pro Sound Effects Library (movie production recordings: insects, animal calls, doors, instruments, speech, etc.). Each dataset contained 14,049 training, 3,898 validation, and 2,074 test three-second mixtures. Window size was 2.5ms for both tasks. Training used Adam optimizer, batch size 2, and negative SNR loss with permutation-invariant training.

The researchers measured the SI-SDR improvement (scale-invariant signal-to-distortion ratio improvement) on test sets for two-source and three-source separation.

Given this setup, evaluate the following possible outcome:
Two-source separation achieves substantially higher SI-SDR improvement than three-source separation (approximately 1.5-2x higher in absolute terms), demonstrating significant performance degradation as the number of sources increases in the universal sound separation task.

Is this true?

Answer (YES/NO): NO